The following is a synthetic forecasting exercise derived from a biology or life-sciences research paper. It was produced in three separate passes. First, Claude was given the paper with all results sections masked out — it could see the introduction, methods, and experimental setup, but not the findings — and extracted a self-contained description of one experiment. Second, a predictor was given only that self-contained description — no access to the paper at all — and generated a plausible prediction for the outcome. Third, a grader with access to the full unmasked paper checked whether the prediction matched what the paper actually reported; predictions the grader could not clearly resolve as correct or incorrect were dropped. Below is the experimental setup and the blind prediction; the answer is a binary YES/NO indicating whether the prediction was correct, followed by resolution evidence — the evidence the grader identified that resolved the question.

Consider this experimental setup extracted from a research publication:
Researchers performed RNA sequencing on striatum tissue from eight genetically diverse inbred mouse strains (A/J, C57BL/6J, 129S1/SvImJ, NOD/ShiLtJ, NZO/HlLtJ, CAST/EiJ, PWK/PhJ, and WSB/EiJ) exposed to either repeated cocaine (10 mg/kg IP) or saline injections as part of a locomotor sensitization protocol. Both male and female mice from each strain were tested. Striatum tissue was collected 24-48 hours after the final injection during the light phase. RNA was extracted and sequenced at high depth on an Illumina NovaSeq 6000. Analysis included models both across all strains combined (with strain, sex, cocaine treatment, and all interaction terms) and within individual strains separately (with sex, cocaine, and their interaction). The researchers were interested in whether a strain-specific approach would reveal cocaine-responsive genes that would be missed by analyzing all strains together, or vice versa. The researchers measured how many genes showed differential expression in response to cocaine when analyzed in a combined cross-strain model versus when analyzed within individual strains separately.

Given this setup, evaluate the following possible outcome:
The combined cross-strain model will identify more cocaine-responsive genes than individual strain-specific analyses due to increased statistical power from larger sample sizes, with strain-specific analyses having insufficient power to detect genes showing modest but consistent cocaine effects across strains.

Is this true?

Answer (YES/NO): NO